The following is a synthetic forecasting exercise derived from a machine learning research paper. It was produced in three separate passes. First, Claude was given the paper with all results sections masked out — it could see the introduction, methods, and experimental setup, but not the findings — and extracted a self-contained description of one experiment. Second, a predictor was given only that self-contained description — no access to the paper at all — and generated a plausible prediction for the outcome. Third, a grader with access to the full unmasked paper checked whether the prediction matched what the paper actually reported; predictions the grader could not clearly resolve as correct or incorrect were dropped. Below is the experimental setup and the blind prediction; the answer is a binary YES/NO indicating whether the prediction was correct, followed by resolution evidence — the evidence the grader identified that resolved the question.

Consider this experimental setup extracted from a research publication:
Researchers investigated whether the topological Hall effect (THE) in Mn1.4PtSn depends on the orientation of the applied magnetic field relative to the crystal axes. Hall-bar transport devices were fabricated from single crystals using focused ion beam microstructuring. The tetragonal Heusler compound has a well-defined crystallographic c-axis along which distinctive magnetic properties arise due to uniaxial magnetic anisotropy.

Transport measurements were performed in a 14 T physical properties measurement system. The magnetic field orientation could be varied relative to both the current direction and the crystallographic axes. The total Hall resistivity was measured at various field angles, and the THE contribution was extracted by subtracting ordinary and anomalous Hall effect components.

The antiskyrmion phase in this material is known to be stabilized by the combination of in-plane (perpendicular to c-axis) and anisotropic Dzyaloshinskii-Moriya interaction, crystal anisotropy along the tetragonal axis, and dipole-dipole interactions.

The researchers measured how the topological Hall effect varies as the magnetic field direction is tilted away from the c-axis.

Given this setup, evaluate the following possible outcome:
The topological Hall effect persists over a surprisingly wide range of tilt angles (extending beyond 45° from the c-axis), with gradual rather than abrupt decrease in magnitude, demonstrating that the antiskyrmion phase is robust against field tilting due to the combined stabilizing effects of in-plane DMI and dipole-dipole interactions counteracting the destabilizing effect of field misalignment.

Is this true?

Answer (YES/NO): NO